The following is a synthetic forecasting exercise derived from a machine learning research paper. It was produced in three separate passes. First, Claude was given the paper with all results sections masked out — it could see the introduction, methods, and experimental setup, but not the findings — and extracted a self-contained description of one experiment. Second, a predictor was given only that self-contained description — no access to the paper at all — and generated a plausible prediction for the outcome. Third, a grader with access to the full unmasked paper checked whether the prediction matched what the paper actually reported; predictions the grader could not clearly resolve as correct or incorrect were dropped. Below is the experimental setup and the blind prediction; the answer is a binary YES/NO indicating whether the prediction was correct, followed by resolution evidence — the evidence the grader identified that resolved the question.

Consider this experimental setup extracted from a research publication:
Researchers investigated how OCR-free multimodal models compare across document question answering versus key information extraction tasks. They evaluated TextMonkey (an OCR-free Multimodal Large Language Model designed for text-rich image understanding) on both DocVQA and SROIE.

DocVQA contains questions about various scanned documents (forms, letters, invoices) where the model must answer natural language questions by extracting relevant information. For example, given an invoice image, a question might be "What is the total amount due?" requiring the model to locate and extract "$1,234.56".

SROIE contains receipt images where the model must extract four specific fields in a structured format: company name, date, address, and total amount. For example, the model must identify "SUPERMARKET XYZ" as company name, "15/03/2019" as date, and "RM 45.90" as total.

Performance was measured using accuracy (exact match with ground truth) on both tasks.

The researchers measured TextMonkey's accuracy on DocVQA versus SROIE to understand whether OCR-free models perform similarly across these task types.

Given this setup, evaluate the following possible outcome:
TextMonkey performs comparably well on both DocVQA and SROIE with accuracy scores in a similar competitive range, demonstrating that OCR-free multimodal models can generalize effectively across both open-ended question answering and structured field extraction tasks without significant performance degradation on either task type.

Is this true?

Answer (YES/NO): NO